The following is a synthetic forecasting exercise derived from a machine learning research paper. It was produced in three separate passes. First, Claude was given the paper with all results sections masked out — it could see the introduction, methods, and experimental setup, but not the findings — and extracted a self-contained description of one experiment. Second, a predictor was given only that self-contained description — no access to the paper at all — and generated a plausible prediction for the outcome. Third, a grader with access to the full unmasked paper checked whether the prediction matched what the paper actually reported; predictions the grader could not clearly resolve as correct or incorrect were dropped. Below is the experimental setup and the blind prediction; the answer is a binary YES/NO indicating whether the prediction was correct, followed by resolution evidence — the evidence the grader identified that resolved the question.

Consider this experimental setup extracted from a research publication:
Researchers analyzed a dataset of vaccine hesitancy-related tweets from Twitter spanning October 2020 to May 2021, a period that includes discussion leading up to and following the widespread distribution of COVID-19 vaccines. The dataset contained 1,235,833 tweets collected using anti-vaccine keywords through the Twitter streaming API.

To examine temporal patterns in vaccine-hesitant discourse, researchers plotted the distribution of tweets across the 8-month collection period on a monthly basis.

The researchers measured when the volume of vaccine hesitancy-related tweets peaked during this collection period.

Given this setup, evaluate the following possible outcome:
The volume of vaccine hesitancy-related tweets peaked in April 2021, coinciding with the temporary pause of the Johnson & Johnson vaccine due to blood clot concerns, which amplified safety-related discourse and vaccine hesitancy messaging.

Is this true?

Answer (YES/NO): YES